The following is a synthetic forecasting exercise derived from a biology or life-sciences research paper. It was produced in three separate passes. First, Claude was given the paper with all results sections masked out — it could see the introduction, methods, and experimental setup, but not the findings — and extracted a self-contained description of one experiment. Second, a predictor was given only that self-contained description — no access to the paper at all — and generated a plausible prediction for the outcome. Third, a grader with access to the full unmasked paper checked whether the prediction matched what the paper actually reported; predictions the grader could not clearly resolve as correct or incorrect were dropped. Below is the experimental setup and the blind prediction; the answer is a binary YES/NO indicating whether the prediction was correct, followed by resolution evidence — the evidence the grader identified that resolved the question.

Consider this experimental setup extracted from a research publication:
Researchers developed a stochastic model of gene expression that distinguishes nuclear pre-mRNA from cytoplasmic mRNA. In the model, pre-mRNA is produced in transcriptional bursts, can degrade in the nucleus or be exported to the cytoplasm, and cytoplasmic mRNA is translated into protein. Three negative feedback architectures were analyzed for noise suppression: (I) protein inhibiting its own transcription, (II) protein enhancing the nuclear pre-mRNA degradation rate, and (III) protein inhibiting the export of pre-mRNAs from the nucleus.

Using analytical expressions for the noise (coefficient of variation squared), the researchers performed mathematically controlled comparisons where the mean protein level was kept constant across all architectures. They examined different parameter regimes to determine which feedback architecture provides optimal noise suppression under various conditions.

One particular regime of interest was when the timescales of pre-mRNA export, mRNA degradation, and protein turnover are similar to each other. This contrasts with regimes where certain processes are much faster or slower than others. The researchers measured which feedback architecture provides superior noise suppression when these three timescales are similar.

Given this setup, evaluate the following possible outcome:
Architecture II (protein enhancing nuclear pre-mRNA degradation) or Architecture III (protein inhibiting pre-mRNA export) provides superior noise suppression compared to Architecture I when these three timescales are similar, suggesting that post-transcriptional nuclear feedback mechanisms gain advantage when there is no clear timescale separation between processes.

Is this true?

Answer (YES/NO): YES